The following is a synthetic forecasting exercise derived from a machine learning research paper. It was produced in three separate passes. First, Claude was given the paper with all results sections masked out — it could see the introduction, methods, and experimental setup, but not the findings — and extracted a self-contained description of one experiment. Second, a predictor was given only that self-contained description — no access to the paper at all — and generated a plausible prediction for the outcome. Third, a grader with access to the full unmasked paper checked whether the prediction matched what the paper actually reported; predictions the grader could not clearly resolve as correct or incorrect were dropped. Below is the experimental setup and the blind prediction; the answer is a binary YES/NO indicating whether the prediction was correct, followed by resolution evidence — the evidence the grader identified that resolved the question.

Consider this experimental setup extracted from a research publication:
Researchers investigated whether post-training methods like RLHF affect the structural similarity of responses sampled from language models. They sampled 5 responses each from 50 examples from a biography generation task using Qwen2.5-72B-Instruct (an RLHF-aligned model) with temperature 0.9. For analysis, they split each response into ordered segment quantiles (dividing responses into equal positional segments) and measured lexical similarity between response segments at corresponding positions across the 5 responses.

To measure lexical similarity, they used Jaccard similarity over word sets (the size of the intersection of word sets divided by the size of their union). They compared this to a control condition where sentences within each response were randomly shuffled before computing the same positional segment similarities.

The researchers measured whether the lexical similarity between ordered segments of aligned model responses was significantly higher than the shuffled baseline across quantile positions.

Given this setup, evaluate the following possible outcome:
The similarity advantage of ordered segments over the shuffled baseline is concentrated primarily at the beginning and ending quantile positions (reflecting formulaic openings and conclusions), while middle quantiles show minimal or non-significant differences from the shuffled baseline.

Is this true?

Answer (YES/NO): NO